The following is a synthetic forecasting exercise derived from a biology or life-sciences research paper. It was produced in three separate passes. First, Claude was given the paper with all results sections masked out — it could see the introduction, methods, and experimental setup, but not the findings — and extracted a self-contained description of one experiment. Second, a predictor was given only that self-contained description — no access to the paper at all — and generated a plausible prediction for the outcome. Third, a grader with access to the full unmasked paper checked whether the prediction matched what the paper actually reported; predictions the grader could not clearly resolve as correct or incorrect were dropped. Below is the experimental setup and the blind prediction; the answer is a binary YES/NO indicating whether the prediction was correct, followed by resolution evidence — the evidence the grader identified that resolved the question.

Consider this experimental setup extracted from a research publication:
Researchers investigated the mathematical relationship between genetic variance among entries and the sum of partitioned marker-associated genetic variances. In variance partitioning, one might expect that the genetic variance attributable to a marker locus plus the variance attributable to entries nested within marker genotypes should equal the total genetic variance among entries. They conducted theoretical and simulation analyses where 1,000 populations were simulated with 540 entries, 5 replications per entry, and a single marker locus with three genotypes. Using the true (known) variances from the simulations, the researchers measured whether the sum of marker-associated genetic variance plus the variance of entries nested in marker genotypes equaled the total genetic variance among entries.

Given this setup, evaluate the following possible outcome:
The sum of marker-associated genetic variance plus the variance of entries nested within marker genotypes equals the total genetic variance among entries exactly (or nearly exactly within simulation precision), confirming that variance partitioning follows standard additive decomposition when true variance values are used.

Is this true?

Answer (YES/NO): NO